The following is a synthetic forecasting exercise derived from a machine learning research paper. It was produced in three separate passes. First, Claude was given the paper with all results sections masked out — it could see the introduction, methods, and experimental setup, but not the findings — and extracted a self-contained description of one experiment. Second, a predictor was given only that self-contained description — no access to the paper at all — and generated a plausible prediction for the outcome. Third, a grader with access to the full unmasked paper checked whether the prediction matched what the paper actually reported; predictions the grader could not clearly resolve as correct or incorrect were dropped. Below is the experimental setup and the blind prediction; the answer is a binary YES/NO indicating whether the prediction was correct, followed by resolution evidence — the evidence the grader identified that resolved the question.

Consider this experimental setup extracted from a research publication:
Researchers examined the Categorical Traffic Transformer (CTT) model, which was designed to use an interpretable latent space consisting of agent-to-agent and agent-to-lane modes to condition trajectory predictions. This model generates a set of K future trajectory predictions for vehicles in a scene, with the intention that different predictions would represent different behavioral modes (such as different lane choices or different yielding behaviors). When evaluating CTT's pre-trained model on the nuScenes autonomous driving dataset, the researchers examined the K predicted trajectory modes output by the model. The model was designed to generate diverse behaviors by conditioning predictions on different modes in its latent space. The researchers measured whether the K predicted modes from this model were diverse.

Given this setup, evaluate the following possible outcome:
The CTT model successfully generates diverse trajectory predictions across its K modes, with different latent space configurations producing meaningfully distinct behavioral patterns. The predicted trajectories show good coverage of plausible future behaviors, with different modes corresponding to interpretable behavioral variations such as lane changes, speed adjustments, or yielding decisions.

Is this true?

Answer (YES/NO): NO